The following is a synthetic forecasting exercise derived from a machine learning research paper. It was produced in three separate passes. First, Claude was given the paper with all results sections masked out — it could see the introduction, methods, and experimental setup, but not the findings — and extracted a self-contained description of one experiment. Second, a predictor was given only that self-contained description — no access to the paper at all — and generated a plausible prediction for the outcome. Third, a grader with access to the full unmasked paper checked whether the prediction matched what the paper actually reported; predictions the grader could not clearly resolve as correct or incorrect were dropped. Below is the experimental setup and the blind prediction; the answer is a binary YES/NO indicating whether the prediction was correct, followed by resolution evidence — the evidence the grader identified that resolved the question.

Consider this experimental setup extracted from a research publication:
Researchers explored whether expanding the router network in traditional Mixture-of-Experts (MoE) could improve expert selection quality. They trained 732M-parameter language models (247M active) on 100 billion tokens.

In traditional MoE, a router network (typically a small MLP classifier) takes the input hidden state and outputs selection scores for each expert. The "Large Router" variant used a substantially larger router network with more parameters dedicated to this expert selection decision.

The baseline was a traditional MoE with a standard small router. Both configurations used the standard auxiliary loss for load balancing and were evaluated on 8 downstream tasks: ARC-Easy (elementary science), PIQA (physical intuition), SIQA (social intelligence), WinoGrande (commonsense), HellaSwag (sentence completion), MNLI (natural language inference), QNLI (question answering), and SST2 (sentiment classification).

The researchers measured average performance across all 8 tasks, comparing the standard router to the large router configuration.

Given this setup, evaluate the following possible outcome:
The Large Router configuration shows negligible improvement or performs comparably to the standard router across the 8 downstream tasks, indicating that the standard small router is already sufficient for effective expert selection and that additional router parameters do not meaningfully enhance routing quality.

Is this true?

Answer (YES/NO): YES